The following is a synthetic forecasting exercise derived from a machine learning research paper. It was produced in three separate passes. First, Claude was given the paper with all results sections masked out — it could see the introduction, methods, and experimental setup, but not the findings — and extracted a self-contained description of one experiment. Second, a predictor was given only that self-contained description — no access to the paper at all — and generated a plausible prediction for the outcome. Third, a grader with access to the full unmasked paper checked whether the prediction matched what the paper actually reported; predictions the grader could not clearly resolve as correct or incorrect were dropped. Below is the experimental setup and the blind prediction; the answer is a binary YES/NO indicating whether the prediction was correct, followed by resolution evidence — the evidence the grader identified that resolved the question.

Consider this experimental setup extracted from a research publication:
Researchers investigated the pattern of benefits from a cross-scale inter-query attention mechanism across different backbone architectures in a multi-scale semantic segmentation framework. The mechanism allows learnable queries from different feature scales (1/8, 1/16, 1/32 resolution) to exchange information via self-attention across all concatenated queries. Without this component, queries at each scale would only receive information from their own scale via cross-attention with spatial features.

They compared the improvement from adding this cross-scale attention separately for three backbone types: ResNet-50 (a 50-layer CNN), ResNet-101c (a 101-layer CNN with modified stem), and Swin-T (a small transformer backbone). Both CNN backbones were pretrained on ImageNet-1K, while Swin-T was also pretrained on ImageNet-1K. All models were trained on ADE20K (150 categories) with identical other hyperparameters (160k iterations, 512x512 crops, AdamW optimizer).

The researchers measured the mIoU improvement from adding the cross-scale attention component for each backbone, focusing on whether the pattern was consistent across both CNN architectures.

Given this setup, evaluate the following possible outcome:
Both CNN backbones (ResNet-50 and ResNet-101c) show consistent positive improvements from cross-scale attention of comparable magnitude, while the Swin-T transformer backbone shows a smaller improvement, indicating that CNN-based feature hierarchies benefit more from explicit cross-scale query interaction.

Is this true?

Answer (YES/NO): YES